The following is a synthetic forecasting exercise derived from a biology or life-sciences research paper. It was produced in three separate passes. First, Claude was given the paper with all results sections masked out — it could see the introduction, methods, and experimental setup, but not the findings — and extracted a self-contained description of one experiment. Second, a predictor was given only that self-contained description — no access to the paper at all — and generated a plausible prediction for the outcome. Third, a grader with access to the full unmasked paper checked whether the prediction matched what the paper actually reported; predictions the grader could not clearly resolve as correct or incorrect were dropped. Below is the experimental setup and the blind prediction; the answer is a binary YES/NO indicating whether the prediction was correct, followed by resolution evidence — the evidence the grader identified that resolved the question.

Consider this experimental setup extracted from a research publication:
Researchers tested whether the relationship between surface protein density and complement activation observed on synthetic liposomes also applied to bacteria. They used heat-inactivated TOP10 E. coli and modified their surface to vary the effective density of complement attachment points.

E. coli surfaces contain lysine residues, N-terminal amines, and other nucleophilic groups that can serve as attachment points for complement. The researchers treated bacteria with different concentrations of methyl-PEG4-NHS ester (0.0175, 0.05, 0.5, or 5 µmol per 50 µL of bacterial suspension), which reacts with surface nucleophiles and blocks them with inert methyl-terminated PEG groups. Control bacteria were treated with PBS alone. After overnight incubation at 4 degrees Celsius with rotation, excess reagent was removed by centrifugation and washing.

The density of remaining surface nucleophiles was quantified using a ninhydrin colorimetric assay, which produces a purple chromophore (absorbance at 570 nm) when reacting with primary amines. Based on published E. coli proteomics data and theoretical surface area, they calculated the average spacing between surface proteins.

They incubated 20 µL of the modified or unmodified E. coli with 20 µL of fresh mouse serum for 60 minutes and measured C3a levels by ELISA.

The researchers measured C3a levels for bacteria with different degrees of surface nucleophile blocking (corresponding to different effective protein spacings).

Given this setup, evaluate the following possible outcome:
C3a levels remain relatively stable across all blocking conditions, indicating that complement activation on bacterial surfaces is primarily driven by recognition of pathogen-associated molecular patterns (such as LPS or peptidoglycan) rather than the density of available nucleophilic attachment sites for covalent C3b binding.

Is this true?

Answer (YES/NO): NO